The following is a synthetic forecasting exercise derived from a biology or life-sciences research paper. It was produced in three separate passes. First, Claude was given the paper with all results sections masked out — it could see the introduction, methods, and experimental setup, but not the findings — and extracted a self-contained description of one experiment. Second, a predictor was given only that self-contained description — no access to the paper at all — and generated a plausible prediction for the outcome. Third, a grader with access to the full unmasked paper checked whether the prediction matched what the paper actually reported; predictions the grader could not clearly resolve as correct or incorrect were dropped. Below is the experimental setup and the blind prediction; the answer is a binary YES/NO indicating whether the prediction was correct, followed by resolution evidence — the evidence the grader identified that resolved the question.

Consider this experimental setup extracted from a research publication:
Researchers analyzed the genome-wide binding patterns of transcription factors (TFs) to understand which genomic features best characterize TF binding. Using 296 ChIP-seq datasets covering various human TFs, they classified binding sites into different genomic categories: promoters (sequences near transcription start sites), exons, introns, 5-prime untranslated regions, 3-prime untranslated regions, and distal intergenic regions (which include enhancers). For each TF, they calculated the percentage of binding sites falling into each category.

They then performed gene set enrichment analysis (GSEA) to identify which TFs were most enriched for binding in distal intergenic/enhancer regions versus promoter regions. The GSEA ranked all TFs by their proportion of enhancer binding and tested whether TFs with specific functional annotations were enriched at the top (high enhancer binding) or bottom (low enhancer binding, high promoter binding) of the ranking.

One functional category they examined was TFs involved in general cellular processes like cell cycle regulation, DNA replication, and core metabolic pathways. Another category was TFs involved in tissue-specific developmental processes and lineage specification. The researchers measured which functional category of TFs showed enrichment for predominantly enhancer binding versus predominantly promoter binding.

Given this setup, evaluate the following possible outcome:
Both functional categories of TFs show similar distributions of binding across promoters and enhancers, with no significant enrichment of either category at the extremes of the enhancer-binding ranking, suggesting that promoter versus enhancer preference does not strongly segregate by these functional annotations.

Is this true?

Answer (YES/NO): NO